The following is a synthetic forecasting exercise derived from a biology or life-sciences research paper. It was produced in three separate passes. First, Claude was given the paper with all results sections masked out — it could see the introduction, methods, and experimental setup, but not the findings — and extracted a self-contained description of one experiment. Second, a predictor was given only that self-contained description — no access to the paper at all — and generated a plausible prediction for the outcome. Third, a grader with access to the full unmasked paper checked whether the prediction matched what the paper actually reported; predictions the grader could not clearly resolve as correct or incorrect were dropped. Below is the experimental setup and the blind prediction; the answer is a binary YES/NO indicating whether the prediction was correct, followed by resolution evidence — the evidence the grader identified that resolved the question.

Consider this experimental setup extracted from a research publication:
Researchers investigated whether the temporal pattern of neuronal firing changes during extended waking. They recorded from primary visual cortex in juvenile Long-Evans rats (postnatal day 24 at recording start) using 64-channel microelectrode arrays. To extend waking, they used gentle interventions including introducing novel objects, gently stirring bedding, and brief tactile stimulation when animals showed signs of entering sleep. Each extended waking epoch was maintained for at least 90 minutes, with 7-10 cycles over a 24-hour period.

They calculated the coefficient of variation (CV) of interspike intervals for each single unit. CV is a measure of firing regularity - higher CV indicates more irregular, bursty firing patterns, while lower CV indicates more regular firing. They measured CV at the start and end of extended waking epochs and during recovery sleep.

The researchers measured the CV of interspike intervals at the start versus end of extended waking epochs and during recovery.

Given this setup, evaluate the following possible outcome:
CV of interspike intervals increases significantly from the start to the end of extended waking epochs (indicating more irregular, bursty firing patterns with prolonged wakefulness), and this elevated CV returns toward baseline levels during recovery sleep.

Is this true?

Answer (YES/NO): NO